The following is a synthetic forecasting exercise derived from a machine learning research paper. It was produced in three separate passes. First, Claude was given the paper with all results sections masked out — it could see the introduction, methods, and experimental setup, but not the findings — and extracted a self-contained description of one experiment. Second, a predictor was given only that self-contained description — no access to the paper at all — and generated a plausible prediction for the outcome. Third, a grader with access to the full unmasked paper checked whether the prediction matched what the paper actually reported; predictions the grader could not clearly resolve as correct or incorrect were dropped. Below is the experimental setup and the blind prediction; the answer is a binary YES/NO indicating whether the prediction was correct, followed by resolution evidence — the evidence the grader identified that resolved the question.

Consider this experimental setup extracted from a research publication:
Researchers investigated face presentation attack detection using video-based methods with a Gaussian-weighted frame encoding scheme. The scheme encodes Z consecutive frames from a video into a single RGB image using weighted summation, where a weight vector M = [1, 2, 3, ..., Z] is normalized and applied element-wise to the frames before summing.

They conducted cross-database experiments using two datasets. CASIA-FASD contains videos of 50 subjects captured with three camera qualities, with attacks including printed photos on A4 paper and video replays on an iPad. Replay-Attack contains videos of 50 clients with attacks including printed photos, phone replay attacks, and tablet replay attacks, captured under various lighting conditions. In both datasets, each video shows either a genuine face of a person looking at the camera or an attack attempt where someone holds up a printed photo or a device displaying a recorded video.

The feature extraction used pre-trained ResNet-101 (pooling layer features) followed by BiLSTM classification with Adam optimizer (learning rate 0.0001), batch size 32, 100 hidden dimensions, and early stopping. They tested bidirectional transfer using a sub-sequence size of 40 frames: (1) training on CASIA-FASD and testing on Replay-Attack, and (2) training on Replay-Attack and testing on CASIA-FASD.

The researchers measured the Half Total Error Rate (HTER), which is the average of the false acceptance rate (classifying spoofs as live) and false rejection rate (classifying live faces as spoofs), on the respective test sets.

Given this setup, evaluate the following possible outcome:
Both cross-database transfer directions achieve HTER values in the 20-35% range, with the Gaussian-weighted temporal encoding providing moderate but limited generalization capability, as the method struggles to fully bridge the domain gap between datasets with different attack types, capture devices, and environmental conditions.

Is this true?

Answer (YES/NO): NO